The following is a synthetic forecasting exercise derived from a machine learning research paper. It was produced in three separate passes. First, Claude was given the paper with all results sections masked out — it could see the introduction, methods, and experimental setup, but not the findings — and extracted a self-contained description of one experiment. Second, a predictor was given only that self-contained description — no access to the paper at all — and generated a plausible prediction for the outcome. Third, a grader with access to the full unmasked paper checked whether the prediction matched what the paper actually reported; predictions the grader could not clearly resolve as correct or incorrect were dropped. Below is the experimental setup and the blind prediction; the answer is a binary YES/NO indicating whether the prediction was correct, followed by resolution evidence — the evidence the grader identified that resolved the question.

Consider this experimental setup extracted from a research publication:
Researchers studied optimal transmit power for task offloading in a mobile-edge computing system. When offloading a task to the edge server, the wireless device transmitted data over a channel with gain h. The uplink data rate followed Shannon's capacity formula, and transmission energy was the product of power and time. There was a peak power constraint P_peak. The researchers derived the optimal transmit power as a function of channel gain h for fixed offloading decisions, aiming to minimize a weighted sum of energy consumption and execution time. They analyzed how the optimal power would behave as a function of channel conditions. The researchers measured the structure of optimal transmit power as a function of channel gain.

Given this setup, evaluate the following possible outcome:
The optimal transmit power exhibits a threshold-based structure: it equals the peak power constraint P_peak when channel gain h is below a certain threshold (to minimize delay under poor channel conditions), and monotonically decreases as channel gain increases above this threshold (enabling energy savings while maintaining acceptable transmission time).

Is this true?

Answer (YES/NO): YES